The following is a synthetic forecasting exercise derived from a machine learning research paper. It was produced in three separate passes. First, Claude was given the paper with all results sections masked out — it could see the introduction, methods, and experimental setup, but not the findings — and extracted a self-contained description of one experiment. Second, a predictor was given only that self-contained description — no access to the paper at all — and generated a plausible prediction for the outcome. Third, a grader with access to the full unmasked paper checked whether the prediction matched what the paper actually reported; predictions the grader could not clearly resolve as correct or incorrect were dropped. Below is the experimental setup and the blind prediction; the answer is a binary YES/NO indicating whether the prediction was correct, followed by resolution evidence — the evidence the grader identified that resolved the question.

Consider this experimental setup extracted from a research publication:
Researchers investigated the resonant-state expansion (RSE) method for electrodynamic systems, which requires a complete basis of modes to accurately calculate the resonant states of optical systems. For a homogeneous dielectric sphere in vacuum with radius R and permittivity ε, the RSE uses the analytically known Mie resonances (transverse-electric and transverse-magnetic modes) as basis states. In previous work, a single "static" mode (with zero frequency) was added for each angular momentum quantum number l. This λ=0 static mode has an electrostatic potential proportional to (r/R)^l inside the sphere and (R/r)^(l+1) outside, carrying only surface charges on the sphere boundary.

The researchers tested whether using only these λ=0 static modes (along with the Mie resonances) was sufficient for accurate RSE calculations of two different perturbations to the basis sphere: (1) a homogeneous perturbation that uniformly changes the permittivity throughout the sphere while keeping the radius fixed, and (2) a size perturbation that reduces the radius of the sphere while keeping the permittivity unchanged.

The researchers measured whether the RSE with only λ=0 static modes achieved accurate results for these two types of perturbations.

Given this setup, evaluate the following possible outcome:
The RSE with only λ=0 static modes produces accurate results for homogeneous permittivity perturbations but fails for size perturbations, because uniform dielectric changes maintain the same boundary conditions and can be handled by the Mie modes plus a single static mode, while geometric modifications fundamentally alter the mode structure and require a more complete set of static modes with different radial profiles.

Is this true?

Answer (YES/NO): YES